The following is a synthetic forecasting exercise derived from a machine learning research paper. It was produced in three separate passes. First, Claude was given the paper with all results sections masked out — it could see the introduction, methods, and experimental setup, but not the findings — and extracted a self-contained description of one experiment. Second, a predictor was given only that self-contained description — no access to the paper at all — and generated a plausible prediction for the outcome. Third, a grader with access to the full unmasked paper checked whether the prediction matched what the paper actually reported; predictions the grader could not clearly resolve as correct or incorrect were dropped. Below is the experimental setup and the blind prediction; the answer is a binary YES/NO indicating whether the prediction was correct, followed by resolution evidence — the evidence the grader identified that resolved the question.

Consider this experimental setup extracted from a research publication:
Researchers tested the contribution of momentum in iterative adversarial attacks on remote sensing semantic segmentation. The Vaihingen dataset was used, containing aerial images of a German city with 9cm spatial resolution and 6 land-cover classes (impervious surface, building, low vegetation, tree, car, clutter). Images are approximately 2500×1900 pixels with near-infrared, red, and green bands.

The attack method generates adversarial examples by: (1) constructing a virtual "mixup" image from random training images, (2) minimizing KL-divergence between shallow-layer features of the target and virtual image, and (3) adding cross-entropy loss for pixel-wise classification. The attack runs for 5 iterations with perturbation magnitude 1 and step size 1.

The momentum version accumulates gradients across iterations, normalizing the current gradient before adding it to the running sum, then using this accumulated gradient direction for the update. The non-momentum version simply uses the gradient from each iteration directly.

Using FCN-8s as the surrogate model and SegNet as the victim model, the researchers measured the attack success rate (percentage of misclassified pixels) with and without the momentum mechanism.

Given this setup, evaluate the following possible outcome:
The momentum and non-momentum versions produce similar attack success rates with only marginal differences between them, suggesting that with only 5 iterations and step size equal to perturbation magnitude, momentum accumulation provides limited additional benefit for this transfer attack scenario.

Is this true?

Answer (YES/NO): YES